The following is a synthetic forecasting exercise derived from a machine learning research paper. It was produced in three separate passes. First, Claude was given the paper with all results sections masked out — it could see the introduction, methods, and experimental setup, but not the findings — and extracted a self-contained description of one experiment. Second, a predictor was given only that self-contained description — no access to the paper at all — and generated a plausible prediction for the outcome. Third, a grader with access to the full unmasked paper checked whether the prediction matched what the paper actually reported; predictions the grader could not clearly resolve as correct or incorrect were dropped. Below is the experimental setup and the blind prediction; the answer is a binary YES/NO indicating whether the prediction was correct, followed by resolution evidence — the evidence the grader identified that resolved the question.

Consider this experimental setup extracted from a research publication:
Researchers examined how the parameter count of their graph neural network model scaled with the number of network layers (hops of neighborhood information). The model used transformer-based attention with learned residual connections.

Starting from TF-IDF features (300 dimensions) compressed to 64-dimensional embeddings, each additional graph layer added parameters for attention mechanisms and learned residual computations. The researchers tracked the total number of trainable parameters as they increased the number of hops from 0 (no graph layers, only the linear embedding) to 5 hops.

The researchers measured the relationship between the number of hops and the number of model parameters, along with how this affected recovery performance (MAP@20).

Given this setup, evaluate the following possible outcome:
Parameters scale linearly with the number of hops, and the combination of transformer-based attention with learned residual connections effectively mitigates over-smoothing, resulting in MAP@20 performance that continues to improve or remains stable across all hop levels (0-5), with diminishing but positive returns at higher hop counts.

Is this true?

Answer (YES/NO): NO